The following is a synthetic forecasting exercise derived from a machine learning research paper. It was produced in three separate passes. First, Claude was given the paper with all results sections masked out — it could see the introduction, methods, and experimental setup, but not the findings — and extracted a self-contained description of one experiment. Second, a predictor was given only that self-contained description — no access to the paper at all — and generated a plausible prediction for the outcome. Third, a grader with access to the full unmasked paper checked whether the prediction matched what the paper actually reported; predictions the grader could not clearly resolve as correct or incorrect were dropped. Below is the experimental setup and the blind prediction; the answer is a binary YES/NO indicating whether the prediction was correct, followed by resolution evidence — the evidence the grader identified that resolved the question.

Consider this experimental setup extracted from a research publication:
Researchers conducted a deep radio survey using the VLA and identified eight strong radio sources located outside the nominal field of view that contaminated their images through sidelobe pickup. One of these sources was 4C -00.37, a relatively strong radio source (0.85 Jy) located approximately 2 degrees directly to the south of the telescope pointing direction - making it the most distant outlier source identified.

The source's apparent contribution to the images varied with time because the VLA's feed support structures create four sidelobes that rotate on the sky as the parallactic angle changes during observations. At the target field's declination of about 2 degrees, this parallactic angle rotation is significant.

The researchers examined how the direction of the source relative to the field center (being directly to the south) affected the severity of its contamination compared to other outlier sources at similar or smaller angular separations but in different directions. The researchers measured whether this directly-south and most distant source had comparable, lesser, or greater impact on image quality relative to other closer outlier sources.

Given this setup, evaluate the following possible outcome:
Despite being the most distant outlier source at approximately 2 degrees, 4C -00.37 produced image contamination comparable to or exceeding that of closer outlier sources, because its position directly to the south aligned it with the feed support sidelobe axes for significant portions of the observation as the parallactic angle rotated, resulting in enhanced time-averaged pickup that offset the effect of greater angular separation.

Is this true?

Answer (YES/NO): YES